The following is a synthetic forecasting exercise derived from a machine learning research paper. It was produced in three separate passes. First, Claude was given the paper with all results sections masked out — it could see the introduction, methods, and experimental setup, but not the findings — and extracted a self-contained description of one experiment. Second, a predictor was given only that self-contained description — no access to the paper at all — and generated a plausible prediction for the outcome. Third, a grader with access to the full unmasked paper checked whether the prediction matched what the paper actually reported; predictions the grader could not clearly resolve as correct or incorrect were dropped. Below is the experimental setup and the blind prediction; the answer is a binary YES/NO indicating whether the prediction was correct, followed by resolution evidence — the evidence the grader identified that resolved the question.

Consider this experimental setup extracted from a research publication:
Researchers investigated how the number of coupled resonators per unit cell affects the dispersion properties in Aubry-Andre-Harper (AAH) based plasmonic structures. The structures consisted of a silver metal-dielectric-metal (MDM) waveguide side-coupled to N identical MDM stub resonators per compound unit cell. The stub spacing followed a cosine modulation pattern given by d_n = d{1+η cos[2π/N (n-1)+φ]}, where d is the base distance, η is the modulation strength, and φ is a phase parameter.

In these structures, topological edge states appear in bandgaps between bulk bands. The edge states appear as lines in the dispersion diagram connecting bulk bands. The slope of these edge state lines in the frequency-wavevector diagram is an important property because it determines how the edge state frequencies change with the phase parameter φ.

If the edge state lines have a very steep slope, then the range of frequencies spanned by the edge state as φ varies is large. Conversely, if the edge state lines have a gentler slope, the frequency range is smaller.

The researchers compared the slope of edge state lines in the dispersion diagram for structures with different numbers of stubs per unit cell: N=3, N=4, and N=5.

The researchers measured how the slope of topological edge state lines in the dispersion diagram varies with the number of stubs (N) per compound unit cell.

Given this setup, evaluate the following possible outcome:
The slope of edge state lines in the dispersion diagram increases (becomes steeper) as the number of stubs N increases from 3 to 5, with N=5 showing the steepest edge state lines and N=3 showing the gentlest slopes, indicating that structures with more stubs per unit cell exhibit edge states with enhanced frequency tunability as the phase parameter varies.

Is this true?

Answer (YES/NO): NO